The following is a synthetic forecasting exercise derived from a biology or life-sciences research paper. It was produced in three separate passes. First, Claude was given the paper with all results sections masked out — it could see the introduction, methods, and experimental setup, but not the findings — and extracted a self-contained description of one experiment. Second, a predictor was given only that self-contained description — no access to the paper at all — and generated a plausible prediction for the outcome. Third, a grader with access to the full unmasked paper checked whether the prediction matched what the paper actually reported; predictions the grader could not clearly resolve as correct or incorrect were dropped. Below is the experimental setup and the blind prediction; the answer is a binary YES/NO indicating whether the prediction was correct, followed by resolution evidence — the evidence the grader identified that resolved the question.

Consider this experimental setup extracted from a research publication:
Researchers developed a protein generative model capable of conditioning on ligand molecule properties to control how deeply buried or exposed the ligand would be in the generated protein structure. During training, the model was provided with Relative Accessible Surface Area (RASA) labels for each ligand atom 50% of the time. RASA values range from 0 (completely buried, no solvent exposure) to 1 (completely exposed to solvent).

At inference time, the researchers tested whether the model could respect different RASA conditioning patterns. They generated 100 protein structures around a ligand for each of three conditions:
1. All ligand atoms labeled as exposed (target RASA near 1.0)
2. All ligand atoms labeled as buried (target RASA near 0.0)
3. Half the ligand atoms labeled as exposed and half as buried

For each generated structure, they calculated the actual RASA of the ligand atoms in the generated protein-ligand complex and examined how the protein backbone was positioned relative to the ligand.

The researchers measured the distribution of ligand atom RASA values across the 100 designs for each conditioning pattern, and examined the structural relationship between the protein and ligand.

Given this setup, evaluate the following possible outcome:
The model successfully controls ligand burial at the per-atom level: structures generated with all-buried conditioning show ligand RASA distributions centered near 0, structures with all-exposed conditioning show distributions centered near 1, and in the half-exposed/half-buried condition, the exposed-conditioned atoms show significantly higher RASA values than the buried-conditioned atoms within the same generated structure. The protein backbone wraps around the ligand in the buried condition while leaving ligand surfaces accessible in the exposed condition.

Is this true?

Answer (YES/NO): YES